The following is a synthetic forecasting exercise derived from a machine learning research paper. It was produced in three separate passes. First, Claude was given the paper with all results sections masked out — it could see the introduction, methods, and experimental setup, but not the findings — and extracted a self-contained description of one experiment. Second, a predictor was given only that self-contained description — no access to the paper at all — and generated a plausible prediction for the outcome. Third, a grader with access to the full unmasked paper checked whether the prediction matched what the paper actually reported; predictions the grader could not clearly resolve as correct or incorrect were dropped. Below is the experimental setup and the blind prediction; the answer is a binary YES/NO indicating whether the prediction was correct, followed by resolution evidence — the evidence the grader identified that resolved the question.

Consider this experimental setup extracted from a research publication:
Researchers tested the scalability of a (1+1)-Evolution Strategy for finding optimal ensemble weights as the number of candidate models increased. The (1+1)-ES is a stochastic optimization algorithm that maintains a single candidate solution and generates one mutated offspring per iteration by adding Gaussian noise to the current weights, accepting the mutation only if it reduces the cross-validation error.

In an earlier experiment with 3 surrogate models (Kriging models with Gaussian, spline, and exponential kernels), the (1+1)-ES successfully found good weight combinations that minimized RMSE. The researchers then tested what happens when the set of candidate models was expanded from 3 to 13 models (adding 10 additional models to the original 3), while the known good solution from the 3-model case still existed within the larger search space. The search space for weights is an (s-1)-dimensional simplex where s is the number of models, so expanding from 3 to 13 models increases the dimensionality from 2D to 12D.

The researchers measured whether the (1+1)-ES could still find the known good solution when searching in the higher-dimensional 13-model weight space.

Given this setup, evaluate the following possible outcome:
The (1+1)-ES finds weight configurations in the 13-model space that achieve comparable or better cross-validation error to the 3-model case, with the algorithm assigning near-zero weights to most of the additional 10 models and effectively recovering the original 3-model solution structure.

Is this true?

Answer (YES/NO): NO